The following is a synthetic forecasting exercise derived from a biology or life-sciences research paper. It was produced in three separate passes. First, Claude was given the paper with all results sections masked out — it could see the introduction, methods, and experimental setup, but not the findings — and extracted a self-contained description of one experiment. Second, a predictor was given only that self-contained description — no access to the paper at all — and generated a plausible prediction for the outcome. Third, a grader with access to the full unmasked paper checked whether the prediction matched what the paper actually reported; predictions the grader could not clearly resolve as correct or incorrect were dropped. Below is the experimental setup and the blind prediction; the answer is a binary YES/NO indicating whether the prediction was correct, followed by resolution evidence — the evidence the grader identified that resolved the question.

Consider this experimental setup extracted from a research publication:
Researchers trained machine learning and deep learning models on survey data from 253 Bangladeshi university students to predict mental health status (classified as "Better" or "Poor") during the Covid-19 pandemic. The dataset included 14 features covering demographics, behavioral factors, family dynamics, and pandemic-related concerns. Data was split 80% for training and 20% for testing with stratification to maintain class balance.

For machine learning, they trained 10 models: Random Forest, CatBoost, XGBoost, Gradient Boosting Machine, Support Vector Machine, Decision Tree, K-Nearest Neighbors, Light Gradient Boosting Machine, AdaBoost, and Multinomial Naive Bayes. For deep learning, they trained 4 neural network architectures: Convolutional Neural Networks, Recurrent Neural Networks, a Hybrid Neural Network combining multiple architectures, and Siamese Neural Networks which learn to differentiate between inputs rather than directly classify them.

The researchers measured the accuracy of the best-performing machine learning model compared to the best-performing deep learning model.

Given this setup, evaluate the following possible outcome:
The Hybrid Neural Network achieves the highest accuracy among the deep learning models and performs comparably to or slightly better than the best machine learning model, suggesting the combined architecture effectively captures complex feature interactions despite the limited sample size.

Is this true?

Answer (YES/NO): NO